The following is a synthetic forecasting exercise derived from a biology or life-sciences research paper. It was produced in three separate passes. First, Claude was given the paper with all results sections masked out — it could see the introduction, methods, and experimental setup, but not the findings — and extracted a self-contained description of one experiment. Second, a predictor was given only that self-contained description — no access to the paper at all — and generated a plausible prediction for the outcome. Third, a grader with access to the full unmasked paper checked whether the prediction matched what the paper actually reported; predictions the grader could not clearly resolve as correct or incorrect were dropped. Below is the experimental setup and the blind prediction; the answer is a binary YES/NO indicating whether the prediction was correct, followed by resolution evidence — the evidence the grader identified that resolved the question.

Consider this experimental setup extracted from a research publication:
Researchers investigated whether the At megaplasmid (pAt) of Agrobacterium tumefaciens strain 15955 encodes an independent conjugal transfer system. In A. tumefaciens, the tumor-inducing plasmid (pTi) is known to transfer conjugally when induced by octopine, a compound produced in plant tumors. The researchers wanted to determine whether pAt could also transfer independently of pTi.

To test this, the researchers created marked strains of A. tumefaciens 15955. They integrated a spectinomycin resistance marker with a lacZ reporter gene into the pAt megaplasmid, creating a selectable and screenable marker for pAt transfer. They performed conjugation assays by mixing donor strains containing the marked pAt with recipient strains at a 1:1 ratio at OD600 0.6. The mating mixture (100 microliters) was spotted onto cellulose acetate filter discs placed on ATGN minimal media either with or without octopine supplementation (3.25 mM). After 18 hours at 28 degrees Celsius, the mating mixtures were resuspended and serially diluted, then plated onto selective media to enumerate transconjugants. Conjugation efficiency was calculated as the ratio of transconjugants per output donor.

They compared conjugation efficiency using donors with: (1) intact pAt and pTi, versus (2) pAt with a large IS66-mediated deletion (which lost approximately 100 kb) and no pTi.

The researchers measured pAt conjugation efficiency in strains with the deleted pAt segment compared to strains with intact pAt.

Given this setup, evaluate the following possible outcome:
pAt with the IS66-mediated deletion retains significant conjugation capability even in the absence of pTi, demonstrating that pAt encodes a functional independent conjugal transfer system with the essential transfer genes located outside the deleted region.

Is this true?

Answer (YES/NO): NO